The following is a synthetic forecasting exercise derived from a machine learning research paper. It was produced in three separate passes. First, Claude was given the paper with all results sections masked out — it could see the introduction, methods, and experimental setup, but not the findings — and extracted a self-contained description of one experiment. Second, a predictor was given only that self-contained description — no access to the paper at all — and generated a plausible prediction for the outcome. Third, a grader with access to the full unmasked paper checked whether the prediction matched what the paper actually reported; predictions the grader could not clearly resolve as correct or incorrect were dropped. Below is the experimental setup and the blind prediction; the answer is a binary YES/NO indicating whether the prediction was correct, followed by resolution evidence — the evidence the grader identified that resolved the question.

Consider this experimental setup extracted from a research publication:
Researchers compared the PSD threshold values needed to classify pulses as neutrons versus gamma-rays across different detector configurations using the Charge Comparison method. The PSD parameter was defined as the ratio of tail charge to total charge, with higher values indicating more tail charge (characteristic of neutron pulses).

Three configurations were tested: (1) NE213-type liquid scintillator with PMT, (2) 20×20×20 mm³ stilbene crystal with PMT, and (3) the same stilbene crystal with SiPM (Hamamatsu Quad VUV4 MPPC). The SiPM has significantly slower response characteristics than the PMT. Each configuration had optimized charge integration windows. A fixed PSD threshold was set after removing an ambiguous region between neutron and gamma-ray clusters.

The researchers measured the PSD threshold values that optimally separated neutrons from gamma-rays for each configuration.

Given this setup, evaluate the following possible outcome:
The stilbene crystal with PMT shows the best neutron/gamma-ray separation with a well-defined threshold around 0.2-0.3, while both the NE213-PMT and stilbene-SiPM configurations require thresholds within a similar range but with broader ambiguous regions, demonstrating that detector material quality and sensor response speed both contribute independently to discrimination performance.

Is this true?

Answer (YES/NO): NO